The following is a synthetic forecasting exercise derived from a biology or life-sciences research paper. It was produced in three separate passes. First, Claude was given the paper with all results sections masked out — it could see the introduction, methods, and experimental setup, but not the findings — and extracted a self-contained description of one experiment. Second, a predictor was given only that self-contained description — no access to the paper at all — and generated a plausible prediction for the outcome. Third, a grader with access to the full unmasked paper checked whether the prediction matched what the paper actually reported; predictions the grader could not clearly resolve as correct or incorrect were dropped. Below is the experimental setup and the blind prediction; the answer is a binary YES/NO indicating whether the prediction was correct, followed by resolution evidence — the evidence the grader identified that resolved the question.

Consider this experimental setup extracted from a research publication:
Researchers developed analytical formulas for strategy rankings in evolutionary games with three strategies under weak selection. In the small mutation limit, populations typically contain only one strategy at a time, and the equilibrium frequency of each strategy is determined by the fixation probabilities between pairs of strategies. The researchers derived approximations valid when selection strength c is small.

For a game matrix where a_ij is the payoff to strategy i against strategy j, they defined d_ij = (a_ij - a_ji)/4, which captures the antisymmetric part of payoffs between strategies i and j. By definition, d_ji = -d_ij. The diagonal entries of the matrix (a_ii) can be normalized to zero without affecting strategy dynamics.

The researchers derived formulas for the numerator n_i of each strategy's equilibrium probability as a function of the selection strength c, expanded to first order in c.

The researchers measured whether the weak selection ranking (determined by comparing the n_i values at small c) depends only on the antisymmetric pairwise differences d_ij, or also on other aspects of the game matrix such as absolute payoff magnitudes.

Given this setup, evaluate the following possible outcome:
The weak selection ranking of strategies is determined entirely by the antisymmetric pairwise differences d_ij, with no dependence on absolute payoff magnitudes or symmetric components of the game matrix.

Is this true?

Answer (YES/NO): YES